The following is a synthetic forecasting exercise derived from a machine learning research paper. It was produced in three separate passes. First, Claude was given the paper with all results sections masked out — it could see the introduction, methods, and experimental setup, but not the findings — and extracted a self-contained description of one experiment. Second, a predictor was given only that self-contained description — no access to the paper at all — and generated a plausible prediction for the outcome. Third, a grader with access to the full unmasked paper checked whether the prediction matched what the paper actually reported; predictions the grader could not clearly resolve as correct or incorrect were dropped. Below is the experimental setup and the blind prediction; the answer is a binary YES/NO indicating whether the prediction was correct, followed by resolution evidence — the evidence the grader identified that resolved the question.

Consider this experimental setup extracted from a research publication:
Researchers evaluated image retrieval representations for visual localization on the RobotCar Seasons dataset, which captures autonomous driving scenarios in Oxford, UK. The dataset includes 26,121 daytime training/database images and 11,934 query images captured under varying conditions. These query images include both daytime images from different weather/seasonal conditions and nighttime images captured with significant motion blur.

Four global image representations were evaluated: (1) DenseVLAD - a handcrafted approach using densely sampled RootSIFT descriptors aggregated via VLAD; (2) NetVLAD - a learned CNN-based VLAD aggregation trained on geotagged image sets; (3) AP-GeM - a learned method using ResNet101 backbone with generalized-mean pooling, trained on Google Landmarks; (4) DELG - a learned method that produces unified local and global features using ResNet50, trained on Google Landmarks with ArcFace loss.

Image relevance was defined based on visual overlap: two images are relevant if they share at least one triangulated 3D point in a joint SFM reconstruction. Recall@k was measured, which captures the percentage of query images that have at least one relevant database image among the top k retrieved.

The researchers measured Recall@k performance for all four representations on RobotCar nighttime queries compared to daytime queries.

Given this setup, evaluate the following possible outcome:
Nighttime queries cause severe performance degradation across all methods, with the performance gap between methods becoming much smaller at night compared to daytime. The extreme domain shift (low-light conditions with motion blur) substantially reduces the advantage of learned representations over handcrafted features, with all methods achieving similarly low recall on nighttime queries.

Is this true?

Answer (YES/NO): NO